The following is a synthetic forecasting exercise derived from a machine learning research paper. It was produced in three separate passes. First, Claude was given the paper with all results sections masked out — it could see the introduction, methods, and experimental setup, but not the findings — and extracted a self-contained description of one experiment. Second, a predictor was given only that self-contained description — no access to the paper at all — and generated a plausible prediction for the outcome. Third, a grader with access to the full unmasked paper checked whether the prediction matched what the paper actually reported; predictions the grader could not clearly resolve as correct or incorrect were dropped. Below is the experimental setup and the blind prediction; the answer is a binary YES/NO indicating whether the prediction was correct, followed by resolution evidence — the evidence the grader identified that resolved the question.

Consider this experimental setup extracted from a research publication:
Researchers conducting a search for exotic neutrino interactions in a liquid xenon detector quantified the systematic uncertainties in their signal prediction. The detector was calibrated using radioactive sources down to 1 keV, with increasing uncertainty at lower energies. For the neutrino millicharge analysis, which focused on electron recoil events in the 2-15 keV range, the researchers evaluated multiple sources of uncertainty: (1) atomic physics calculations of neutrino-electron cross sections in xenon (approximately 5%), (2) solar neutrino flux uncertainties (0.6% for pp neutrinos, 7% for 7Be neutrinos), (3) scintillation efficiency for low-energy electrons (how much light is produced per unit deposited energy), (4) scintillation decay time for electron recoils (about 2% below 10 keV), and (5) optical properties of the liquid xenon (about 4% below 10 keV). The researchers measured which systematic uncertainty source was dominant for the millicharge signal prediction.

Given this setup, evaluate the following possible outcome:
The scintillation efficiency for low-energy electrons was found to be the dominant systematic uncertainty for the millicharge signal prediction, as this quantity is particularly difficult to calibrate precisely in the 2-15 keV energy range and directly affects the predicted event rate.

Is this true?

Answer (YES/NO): YES